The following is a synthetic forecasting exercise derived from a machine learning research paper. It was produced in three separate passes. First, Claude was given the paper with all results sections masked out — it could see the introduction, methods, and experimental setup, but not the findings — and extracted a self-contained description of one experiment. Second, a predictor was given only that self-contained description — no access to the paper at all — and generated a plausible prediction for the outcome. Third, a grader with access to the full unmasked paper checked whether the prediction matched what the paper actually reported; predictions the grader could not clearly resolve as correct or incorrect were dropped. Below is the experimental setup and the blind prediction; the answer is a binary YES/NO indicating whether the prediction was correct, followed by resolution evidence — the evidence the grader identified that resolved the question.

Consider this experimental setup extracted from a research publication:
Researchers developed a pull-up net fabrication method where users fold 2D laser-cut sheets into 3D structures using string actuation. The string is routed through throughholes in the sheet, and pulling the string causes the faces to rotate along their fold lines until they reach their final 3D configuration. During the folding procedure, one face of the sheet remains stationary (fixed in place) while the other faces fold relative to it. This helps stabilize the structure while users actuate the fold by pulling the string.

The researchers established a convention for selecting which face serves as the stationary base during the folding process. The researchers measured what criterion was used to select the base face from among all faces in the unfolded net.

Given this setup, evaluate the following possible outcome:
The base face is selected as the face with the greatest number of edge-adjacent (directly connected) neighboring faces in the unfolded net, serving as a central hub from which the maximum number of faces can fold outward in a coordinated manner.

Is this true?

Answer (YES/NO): NO